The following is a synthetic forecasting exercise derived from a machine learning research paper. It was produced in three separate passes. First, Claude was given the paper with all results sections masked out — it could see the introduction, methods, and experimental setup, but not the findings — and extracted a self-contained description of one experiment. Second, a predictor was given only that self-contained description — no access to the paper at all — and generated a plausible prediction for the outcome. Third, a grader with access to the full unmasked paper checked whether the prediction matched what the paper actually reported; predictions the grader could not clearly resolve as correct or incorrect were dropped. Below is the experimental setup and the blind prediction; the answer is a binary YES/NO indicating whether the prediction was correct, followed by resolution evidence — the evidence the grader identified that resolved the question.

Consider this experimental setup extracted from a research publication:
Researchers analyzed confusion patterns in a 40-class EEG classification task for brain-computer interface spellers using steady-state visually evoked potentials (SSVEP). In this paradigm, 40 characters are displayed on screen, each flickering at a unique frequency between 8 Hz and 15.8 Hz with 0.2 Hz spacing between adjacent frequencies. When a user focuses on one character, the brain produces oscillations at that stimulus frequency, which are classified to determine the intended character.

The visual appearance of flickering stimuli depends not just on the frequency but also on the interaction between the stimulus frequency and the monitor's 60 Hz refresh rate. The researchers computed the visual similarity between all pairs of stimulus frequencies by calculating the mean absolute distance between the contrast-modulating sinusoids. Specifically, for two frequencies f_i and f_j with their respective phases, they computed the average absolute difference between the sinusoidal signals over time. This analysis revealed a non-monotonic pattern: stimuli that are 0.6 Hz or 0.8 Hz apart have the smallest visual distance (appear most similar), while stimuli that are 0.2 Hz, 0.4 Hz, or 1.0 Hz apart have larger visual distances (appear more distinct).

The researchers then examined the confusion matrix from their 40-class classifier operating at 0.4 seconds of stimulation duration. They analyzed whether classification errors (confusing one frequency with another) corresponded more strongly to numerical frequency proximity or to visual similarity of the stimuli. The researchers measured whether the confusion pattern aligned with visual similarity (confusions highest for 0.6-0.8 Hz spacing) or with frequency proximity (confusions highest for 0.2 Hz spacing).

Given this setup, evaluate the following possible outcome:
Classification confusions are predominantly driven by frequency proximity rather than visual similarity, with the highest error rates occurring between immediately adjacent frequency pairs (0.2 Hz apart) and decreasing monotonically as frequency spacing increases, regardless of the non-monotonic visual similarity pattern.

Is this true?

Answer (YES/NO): NO